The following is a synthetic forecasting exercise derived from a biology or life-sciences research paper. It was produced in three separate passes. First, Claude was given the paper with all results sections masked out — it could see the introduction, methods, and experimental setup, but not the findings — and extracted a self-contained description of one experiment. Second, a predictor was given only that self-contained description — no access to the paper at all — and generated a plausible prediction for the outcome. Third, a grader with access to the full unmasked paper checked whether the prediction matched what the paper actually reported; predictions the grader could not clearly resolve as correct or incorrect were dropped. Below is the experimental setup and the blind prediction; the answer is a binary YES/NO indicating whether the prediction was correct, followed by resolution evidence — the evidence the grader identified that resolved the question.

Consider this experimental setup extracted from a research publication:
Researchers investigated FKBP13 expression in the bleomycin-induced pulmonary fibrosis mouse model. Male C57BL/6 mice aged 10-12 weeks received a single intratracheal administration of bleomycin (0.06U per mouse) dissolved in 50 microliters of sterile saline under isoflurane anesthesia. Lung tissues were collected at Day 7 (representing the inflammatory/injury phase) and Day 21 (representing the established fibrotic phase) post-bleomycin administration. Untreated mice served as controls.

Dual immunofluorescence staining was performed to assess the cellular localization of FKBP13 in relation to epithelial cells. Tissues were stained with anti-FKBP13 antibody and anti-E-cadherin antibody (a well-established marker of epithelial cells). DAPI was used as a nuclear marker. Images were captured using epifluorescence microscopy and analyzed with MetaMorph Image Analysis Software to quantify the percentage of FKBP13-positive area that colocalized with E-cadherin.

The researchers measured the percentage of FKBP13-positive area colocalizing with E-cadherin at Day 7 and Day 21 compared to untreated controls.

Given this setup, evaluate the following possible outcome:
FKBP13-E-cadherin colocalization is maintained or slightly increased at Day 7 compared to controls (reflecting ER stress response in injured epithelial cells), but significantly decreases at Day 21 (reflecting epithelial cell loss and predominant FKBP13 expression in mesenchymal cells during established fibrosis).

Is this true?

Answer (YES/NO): NO